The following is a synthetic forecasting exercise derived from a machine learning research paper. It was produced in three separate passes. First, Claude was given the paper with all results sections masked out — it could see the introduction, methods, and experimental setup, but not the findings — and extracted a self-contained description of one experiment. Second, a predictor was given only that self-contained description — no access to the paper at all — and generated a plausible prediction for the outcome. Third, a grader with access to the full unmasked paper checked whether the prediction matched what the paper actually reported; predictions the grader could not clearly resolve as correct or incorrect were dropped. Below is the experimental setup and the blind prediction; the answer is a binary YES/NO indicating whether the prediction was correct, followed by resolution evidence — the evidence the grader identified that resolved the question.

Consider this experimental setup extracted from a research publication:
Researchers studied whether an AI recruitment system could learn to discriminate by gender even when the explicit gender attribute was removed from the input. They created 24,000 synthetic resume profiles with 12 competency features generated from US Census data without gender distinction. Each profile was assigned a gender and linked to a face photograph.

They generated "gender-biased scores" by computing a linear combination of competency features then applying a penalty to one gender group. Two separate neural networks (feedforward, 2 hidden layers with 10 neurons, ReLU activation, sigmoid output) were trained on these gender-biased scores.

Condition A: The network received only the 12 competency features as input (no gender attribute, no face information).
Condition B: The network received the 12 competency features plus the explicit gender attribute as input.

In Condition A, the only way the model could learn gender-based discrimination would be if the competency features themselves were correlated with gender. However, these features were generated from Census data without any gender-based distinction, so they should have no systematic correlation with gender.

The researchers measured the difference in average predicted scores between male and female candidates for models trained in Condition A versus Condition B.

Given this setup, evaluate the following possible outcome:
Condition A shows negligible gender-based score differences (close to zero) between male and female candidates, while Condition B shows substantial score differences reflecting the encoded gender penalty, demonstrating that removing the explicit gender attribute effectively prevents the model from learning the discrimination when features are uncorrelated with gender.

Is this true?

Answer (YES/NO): YES